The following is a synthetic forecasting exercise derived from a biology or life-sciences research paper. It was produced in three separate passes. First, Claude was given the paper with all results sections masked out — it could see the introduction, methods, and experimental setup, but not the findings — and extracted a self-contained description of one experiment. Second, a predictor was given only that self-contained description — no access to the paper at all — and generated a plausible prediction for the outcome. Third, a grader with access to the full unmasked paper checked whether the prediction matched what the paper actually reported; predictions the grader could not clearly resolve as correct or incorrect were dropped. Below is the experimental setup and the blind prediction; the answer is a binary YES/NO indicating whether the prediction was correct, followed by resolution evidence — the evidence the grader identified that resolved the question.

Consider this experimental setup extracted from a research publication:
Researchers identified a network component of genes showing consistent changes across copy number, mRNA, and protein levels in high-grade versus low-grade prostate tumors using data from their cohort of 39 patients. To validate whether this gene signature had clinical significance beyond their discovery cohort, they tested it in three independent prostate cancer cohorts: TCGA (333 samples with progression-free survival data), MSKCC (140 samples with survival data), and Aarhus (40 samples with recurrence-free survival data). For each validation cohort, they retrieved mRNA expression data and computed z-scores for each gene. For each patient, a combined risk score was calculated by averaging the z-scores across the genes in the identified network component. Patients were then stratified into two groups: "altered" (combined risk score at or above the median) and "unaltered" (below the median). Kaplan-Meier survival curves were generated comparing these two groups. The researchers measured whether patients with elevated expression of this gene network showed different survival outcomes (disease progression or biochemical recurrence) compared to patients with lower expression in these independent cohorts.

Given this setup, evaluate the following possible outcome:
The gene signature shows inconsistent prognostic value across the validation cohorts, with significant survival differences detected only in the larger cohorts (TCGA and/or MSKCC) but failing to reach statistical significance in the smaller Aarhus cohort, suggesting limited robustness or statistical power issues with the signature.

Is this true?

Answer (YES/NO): NO